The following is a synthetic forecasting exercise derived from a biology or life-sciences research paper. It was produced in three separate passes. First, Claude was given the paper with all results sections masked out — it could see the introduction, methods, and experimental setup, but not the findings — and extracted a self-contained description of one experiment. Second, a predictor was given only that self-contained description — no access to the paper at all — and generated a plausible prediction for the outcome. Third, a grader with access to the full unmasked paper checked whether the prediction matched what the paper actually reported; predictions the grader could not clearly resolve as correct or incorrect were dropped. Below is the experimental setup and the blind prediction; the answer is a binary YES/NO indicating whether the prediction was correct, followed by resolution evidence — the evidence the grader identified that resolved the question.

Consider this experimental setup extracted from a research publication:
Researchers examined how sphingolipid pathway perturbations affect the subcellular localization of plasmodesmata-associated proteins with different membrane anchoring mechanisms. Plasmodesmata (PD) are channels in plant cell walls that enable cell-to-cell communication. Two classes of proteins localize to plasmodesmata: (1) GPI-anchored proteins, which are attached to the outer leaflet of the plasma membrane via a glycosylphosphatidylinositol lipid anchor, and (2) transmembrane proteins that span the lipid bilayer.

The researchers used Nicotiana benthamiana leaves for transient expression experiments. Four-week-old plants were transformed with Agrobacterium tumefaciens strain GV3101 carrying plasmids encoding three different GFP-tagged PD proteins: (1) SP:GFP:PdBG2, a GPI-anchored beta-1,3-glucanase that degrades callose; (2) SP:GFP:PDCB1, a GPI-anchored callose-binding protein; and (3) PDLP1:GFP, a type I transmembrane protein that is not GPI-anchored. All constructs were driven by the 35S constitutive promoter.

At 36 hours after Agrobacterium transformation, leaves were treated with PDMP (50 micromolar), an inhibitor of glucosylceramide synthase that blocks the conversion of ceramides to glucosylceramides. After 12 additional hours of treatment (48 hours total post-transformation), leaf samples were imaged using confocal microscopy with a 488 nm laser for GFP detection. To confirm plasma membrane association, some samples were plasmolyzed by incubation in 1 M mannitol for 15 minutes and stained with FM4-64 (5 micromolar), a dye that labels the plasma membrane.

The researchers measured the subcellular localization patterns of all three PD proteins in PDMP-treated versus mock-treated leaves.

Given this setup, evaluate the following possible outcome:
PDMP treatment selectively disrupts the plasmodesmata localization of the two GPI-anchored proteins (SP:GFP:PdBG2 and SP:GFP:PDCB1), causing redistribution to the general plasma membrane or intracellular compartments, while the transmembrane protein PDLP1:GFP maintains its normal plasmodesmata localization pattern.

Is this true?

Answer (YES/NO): YES